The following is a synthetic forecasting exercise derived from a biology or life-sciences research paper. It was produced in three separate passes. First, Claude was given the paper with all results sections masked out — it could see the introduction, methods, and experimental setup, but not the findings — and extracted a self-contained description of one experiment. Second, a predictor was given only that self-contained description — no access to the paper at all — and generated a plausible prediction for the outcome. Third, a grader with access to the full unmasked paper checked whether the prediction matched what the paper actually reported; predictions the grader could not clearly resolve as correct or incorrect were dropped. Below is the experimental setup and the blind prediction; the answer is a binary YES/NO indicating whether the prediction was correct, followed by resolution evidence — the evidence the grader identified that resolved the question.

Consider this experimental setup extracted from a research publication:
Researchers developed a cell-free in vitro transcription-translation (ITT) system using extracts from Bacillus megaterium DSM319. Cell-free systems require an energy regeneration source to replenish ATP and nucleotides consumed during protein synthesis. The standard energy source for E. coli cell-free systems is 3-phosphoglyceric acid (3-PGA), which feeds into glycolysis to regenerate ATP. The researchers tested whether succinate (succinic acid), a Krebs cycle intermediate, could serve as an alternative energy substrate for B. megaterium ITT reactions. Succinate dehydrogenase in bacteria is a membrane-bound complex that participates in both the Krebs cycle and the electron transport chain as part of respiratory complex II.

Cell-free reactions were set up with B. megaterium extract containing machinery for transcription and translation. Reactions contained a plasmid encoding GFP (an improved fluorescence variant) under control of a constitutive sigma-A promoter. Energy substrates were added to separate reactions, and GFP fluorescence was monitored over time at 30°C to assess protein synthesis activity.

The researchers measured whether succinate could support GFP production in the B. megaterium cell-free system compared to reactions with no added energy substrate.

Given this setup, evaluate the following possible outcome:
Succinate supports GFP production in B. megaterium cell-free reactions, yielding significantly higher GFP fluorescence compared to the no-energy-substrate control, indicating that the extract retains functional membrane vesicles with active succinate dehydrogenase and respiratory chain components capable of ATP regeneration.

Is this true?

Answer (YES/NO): YES